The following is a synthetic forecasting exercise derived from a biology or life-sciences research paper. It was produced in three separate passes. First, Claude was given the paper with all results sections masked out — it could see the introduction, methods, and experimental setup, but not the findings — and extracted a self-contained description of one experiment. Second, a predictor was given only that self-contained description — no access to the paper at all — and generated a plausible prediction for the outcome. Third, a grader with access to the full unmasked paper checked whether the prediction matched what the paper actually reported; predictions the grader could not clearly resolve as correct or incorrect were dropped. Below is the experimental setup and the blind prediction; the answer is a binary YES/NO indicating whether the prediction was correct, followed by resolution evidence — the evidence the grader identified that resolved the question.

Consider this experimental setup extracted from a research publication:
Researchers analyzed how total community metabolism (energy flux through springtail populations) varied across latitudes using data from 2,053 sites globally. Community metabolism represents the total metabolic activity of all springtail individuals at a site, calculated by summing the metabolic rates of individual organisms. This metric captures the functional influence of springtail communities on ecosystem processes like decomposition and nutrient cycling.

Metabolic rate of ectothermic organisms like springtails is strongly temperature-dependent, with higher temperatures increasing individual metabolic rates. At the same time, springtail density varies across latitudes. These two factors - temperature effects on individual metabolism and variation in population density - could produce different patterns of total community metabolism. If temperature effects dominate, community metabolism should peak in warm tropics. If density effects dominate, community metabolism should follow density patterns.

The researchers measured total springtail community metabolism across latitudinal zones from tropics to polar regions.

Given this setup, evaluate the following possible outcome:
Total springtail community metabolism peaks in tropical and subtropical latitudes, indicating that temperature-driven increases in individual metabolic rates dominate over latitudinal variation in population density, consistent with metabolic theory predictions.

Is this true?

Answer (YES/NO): NO